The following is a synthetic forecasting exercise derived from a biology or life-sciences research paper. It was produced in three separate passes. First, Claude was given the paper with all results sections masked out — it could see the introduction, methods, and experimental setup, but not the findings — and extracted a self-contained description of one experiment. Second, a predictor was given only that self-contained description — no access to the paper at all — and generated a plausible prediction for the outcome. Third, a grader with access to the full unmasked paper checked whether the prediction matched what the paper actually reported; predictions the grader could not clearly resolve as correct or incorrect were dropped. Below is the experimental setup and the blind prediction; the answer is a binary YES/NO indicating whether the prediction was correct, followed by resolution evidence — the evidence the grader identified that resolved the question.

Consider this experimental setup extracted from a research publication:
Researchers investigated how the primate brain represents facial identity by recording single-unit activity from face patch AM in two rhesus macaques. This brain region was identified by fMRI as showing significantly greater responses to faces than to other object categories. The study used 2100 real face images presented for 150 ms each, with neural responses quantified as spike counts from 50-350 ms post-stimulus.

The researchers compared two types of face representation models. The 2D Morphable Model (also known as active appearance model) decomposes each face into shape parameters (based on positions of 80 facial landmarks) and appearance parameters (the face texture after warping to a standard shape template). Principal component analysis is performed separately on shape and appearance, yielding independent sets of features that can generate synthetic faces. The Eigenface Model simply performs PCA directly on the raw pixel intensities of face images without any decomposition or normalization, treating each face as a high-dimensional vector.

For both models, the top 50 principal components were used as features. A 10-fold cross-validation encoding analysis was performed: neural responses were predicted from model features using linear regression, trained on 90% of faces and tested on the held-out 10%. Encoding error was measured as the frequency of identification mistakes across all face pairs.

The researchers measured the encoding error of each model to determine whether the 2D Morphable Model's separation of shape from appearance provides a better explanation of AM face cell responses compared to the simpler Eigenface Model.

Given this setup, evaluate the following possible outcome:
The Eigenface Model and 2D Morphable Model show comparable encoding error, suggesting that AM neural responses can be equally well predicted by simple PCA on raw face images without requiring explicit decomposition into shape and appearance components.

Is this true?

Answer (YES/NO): NO